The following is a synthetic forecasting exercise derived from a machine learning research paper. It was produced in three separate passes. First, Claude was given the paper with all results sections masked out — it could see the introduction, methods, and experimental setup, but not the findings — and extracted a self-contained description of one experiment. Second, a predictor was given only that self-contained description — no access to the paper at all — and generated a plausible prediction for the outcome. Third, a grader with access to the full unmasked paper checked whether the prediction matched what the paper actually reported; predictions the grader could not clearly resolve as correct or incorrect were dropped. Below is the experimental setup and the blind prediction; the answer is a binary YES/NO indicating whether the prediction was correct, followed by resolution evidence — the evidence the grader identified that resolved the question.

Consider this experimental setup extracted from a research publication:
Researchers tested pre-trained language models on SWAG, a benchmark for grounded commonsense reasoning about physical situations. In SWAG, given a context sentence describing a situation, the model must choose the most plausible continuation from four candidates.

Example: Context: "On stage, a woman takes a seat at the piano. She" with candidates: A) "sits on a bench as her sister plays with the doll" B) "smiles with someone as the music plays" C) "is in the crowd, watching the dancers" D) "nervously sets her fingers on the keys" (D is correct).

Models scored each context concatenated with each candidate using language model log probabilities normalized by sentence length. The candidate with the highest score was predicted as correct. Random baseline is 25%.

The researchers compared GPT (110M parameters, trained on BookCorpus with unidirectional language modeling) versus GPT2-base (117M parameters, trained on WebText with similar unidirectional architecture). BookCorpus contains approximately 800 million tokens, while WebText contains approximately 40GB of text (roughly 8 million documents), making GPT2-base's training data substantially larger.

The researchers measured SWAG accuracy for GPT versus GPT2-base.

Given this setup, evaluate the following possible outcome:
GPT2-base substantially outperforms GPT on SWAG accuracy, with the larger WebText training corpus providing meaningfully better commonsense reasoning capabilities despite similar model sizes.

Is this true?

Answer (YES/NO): NO